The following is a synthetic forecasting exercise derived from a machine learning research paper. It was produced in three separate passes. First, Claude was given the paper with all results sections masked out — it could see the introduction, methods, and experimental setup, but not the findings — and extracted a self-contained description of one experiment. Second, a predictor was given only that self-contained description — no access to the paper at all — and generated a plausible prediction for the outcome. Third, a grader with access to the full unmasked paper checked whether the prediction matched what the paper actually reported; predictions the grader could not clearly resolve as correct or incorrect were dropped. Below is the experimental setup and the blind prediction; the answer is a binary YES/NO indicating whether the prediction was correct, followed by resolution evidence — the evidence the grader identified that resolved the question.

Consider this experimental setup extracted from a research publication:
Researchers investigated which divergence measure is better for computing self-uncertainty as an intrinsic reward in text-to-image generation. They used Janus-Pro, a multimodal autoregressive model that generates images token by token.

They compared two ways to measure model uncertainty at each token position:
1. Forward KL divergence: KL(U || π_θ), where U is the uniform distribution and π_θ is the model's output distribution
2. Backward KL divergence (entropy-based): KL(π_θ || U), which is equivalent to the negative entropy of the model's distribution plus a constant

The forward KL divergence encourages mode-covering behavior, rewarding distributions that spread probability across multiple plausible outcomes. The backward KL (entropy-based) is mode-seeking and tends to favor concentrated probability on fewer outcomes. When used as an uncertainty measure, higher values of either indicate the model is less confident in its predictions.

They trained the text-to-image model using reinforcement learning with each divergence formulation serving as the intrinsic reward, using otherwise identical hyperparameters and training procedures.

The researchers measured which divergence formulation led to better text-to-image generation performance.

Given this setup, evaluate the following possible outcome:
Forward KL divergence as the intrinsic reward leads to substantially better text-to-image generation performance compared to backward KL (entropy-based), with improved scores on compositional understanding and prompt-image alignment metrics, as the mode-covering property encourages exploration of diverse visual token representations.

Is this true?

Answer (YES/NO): NO